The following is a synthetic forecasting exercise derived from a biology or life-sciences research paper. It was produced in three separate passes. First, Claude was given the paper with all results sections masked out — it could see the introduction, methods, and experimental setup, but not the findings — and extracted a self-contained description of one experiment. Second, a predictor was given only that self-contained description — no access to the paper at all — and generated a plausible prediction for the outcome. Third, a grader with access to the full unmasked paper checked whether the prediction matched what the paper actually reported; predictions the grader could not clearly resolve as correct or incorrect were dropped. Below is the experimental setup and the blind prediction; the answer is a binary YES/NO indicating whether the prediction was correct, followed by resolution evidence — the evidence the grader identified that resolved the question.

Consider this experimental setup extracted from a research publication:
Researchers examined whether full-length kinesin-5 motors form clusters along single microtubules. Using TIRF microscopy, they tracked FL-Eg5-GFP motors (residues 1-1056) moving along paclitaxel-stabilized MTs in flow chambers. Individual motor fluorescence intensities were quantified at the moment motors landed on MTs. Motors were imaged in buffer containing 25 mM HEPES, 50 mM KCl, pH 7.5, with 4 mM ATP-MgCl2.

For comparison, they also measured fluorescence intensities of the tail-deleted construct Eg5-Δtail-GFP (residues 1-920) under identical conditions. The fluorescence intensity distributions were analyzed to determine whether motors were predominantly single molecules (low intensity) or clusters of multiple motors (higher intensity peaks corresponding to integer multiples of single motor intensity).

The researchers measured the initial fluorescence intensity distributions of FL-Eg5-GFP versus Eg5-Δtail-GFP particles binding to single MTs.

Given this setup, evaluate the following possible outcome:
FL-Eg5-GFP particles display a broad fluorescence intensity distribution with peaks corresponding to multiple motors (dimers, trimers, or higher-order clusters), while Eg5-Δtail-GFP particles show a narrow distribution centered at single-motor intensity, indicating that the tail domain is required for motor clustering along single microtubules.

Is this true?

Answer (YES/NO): YES